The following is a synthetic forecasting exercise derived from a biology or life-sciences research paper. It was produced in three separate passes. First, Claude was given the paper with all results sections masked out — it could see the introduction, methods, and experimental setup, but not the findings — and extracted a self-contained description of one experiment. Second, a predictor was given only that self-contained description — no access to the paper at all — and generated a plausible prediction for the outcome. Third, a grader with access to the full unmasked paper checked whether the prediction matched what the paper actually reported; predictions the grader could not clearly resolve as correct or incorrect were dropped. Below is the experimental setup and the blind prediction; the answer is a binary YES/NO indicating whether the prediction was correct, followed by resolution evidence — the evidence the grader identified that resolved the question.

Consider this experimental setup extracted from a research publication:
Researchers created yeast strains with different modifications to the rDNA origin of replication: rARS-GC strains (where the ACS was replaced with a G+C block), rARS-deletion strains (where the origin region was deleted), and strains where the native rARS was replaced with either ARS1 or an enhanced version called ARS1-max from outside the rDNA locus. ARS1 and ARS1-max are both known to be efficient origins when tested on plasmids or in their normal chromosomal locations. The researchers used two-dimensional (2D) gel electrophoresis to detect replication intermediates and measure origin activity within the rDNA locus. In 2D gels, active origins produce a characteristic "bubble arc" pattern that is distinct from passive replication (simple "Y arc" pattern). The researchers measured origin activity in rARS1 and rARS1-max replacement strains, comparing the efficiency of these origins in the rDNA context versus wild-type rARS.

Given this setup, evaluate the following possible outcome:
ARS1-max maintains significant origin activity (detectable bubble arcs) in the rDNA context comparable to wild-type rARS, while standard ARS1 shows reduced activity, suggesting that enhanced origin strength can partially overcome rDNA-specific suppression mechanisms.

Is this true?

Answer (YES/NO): NO